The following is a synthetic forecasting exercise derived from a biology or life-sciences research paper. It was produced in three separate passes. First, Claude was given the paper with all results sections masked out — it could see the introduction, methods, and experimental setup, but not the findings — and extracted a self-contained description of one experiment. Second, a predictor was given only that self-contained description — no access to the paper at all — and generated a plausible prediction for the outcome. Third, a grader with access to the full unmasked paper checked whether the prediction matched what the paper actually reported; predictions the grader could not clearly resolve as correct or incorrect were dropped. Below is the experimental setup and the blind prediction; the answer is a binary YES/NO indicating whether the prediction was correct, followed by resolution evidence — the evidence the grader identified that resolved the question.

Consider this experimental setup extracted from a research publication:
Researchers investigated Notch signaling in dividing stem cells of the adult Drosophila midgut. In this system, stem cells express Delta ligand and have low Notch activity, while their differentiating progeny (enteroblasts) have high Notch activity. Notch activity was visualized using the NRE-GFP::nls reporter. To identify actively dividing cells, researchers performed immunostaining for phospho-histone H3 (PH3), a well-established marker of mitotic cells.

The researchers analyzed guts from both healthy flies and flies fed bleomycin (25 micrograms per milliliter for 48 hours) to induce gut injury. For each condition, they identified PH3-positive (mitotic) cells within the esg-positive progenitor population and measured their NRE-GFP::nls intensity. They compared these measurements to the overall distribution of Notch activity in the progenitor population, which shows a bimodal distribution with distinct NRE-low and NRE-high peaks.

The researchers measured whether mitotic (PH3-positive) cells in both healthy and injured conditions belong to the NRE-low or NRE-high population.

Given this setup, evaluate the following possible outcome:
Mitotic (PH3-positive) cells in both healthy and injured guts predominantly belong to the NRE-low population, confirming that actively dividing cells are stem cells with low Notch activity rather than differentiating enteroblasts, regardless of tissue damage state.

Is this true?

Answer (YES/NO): YES